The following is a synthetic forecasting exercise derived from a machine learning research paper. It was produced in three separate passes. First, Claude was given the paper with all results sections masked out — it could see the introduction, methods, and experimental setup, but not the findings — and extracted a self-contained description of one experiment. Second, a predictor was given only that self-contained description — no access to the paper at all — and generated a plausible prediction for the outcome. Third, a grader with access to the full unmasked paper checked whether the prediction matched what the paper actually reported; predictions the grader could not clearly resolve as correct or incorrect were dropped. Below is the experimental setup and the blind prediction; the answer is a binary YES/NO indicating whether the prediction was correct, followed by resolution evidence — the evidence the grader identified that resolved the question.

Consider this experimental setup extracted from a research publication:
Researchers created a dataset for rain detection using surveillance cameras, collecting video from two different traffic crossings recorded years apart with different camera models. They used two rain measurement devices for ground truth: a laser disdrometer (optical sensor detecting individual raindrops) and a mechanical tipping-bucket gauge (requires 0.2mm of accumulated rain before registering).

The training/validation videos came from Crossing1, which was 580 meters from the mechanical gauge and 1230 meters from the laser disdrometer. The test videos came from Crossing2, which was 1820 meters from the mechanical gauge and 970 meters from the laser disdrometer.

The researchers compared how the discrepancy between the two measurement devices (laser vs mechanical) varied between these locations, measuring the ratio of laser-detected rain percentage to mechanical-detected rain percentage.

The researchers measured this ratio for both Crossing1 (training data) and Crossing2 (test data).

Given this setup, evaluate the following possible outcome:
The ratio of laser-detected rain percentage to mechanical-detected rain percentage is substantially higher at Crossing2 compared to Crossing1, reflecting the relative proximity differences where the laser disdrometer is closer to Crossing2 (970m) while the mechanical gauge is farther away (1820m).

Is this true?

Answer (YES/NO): YES